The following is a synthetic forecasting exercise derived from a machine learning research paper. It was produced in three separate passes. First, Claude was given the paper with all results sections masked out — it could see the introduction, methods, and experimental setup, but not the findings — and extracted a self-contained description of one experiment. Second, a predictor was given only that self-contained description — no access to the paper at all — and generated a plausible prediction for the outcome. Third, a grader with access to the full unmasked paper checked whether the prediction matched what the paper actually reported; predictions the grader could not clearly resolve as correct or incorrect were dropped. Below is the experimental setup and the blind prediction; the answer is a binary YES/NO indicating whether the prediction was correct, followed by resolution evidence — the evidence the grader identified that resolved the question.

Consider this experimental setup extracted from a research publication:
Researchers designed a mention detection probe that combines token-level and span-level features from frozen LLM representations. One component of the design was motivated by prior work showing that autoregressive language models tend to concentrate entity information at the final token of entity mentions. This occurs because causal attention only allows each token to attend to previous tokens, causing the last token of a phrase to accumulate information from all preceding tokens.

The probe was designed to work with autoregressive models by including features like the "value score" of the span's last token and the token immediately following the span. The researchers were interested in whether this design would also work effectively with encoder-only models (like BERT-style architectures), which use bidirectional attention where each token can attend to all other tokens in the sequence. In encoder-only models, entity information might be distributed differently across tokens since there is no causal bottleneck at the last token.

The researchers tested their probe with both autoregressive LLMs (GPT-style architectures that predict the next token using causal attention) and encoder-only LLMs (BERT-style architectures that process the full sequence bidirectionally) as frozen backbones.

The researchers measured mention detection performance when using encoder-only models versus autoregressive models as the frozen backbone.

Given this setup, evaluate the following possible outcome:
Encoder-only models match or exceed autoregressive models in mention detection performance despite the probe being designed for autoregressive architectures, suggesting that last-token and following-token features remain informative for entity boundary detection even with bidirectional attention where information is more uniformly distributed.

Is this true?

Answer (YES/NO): YES